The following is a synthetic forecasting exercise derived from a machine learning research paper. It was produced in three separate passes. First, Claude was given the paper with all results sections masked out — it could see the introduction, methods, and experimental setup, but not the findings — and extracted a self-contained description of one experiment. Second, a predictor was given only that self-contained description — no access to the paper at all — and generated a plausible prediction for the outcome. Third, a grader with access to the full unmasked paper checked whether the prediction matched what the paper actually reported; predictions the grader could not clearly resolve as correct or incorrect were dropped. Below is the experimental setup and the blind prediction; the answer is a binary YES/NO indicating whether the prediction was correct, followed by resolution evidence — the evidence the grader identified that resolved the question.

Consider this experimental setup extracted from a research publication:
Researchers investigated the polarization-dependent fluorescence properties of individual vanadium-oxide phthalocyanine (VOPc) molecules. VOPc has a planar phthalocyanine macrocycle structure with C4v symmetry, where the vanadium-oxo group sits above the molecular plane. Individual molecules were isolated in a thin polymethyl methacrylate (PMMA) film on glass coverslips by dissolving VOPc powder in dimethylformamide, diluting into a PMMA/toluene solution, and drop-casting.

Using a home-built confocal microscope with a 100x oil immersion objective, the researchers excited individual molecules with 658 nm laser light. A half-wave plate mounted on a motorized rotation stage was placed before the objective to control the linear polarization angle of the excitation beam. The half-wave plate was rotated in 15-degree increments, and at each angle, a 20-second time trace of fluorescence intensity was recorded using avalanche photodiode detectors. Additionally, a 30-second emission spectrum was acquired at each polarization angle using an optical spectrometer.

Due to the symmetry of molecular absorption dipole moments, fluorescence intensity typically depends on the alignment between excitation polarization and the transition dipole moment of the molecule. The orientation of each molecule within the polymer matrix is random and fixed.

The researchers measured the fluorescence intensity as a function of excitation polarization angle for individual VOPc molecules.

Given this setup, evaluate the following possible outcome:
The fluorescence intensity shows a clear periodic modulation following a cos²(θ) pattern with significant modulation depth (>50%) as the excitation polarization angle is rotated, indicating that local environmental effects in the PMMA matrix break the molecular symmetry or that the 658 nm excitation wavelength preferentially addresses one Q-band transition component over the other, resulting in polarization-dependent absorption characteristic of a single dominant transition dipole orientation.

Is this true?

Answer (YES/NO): NO